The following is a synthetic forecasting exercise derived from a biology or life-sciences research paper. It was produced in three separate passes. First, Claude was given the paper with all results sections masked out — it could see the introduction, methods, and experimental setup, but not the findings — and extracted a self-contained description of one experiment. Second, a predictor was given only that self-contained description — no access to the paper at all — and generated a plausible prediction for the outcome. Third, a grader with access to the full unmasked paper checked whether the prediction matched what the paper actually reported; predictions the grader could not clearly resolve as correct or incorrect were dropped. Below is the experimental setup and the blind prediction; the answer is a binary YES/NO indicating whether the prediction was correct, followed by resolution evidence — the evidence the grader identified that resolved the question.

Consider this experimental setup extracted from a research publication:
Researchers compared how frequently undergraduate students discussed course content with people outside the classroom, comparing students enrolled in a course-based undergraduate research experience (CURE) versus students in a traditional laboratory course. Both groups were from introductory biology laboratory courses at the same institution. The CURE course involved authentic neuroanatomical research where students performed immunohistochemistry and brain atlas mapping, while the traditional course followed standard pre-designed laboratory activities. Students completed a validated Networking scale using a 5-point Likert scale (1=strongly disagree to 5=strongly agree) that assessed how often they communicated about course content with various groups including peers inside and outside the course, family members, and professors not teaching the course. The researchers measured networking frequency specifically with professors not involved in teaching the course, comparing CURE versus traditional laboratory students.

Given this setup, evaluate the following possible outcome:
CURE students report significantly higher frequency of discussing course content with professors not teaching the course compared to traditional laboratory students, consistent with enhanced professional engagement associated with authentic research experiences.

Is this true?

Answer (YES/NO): NO